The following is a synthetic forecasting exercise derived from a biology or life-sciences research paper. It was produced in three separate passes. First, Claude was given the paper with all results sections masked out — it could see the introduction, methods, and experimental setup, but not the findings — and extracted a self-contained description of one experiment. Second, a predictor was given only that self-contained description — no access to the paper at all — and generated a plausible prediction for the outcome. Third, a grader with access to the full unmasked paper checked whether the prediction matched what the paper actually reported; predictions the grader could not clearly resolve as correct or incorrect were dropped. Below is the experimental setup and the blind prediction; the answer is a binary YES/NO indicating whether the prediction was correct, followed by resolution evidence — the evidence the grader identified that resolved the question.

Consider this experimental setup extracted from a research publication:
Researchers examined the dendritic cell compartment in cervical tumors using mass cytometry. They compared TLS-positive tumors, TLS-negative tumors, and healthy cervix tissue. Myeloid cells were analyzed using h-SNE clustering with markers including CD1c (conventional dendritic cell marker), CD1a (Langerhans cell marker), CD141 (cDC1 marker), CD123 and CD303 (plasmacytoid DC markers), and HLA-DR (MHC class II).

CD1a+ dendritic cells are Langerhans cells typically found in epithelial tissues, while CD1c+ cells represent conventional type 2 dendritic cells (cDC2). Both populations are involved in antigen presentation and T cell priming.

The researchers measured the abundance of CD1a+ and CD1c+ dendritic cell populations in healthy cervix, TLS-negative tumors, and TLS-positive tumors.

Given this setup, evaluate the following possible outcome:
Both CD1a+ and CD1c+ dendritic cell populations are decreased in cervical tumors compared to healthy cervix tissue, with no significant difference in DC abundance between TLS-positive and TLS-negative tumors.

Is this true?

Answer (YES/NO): NO